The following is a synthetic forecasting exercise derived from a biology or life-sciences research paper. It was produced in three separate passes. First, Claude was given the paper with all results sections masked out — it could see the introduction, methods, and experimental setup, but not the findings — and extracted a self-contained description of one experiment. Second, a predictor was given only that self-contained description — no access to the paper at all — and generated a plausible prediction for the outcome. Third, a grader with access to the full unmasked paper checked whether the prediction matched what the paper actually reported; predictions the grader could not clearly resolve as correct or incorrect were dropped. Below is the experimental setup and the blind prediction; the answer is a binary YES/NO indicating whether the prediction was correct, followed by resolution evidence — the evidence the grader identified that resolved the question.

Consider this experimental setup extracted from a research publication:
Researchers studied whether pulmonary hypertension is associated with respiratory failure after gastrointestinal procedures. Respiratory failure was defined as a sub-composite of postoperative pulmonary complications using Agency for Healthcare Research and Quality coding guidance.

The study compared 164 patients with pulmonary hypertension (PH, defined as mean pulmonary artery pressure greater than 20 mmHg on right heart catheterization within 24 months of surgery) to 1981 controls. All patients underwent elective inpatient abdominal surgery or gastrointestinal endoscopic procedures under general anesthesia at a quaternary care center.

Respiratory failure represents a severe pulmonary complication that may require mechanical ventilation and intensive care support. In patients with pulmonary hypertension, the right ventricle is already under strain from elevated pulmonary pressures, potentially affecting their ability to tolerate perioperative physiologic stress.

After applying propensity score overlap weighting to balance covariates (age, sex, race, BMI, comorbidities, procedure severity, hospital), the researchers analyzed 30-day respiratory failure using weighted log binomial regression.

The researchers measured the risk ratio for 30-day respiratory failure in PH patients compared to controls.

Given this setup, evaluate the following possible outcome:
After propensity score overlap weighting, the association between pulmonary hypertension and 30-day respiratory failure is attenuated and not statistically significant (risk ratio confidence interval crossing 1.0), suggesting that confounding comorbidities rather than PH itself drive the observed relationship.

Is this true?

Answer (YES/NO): YES